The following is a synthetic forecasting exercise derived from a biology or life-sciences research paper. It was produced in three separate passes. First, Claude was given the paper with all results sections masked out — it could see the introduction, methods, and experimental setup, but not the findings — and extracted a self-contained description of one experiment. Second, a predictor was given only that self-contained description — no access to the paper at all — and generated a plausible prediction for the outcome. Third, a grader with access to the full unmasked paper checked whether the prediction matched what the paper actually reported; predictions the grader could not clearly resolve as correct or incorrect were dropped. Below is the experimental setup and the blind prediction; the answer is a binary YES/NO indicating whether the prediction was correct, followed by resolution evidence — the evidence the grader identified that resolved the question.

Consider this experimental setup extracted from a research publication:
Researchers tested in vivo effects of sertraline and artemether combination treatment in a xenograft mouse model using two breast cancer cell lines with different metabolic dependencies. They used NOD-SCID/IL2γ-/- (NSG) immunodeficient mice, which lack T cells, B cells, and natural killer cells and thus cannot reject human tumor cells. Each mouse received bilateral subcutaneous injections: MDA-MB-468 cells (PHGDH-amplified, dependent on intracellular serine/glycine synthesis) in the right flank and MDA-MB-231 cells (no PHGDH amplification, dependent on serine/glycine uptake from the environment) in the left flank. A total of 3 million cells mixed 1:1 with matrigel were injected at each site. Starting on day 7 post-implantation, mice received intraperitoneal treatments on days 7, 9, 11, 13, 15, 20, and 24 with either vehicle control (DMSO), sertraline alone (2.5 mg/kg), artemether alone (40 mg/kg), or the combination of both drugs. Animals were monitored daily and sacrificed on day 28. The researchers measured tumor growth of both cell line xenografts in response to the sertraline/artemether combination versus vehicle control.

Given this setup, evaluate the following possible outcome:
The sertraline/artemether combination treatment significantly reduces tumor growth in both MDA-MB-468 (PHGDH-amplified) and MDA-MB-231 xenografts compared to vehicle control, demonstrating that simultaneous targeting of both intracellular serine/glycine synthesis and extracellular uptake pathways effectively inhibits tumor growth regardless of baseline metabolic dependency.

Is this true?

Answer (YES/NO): NO